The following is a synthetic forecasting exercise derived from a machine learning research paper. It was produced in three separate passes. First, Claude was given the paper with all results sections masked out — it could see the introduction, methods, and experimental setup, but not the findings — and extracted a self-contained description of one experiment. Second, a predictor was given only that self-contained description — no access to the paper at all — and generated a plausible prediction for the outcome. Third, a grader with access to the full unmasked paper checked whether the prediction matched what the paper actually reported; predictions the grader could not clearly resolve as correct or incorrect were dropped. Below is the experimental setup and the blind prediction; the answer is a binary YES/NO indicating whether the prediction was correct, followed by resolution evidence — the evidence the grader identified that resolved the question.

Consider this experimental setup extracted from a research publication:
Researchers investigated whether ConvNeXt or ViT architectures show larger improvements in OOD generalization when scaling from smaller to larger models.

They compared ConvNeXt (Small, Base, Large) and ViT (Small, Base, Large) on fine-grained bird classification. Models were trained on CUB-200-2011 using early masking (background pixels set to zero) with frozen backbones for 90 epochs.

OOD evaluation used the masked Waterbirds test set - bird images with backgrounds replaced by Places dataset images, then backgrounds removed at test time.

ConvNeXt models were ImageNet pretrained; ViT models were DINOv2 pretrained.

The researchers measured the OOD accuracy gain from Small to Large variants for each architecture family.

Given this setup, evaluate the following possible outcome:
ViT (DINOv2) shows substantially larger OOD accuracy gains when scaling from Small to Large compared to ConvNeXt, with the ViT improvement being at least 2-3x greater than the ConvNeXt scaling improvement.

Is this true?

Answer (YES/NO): NO